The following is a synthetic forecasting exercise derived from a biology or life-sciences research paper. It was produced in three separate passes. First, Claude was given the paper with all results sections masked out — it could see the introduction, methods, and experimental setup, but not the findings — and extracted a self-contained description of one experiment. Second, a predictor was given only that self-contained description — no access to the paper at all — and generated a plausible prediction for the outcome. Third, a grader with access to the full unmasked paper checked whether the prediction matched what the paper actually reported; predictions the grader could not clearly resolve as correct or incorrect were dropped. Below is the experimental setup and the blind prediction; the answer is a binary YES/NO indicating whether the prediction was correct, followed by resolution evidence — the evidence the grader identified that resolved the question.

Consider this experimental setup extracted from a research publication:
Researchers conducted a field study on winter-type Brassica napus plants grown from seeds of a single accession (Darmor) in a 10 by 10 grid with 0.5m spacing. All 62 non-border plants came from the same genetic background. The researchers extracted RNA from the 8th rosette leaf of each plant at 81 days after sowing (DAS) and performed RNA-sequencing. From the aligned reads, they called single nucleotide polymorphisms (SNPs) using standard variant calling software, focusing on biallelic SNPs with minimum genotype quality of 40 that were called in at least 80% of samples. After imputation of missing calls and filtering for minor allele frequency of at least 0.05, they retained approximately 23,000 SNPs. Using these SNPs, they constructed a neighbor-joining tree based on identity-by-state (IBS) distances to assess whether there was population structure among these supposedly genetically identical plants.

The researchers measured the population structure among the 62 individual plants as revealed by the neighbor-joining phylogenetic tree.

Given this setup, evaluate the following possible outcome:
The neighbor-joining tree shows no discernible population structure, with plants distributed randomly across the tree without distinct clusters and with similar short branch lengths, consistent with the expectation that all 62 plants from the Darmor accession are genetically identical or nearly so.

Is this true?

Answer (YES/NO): YES